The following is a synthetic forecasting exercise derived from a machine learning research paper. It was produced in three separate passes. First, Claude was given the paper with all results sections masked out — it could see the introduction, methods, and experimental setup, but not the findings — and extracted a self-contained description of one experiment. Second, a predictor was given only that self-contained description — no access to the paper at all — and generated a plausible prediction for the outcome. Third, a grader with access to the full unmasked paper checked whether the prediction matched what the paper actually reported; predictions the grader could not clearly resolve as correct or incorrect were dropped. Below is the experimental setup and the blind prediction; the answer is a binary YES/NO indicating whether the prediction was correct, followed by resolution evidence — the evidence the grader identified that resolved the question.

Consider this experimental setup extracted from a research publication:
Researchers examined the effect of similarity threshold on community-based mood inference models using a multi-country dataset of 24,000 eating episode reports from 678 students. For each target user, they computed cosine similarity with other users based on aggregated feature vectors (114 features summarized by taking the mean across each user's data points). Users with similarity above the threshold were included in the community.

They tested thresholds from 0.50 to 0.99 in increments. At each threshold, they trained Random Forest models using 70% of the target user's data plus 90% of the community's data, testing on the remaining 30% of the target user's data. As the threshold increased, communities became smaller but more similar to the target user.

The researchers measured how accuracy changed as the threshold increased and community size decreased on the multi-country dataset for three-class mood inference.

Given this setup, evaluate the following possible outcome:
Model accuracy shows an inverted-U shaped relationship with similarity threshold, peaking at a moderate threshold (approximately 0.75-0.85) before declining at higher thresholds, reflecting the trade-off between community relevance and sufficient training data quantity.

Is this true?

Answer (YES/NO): NO